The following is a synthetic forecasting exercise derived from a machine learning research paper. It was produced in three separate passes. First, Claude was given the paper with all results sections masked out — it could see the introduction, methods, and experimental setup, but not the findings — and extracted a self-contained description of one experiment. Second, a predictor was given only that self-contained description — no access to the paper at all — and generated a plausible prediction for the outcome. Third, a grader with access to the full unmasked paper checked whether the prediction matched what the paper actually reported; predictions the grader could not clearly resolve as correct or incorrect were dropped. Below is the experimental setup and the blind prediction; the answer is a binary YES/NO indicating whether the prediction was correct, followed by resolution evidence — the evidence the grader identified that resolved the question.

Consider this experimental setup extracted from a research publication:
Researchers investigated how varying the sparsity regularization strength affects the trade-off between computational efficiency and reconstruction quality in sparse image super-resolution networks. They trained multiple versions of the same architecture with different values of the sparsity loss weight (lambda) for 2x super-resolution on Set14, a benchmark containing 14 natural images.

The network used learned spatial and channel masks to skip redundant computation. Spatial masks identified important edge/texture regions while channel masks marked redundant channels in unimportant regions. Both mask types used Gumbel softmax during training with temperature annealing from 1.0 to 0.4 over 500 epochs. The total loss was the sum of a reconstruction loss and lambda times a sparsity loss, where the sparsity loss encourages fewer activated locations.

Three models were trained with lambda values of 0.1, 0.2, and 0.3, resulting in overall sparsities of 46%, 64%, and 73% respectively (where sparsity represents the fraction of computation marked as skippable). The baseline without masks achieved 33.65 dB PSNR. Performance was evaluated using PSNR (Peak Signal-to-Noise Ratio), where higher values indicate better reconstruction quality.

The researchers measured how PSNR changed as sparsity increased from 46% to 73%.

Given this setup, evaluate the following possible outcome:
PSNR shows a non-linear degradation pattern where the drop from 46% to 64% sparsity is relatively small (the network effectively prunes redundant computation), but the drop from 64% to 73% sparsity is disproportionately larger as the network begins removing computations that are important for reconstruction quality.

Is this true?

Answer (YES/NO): YES